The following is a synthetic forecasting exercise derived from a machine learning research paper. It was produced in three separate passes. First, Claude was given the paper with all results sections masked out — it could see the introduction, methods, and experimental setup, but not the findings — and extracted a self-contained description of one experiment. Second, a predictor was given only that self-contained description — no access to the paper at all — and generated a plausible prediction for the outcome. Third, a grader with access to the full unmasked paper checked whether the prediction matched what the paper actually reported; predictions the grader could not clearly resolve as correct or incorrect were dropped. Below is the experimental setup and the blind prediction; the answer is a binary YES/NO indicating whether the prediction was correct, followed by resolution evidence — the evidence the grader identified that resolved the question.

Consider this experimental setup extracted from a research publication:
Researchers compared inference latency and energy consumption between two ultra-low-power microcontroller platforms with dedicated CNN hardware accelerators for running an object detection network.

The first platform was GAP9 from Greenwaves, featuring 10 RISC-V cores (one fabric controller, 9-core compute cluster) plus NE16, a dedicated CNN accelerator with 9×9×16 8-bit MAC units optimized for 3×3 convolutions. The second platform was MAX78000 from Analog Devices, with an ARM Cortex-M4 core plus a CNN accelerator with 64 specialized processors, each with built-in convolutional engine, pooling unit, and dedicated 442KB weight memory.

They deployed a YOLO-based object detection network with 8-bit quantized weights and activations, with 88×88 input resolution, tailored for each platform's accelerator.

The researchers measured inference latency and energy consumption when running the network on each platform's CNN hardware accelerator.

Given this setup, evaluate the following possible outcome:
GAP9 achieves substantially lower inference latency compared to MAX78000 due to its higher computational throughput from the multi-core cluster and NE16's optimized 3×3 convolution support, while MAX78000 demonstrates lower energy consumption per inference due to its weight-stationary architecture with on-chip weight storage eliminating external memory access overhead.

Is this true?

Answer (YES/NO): NO